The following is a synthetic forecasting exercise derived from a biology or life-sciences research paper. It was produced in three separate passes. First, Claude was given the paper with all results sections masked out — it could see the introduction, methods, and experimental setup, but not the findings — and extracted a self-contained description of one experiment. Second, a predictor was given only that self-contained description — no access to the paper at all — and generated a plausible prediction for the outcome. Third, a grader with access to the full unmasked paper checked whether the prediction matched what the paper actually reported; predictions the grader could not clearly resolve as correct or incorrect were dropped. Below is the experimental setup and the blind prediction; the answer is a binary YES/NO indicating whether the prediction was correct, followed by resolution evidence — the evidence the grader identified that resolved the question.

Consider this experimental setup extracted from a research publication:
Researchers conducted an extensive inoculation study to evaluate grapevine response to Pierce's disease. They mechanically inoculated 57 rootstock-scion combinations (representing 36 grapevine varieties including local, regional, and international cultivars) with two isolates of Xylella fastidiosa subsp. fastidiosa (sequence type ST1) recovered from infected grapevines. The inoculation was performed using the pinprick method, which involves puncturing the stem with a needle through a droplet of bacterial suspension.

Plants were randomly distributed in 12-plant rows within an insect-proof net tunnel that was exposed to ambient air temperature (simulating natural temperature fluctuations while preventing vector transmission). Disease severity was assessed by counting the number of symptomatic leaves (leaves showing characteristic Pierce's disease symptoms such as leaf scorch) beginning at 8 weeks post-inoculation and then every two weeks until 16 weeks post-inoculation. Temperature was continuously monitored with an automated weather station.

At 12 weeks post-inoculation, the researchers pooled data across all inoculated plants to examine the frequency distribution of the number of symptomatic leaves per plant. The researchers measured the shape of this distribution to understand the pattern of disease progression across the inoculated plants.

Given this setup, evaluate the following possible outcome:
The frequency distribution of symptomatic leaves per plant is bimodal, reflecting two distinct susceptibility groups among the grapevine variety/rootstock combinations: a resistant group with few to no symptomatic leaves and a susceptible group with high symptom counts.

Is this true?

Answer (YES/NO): YES